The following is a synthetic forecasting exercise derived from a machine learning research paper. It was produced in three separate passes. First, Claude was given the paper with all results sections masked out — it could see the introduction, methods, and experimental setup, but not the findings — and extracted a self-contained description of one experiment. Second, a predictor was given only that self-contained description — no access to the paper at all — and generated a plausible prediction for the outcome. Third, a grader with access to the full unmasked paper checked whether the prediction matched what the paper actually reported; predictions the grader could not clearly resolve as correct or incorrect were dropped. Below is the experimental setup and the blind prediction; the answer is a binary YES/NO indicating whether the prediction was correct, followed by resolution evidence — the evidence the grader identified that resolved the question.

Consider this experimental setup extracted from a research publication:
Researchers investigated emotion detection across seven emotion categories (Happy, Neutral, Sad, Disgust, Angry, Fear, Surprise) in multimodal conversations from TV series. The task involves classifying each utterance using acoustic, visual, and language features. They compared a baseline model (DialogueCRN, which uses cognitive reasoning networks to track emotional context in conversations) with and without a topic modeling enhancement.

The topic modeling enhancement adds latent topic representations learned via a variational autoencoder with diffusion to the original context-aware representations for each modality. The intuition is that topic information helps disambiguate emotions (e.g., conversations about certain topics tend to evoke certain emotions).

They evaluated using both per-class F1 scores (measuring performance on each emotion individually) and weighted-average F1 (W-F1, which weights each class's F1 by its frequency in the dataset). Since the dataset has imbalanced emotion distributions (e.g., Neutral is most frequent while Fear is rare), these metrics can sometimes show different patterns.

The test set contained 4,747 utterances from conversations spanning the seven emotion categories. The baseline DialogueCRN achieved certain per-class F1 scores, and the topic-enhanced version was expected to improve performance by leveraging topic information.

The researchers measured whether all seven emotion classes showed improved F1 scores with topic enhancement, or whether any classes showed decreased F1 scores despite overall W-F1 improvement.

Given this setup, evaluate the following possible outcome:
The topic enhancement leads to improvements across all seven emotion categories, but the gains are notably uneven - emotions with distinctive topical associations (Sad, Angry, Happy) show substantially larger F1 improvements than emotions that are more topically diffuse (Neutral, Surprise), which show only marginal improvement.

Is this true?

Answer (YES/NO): NO